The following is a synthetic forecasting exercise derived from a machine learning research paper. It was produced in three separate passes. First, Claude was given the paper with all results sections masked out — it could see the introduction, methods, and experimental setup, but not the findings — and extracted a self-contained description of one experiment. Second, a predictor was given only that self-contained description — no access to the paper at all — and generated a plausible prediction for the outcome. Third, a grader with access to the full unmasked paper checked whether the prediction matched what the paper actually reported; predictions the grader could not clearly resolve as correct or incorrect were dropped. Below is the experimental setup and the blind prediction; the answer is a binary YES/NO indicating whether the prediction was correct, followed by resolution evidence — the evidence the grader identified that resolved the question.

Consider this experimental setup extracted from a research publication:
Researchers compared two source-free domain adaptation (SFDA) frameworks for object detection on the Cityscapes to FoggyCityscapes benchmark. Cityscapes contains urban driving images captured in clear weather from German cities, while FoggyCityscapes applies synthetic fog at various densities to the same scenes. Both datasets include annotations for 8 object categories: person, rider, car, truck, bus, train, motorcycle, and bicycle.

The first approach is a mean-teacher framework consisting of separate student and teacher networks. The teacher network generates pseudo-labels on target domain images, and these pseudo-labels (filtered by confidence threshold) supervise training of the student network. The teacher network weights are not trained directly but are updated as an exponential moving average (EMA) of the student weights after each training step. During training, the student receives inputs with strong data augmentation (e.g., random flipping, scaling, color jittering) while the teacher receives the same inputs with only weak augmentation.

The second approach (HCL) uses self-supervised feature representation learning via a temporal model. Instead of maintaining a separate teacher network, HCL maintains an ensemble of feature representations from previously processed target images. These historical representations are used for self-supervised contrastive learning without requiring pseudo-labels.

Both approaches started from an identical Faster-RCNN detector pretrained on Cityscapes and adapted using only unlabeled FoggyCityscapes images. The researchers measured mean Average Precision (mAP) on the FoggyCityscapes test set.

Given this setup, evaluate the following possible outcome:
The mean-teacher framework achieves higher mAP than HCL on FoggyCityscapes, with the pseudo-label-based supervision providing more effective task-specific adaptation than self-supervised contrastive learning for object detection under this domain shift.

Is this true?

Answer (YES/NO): NO